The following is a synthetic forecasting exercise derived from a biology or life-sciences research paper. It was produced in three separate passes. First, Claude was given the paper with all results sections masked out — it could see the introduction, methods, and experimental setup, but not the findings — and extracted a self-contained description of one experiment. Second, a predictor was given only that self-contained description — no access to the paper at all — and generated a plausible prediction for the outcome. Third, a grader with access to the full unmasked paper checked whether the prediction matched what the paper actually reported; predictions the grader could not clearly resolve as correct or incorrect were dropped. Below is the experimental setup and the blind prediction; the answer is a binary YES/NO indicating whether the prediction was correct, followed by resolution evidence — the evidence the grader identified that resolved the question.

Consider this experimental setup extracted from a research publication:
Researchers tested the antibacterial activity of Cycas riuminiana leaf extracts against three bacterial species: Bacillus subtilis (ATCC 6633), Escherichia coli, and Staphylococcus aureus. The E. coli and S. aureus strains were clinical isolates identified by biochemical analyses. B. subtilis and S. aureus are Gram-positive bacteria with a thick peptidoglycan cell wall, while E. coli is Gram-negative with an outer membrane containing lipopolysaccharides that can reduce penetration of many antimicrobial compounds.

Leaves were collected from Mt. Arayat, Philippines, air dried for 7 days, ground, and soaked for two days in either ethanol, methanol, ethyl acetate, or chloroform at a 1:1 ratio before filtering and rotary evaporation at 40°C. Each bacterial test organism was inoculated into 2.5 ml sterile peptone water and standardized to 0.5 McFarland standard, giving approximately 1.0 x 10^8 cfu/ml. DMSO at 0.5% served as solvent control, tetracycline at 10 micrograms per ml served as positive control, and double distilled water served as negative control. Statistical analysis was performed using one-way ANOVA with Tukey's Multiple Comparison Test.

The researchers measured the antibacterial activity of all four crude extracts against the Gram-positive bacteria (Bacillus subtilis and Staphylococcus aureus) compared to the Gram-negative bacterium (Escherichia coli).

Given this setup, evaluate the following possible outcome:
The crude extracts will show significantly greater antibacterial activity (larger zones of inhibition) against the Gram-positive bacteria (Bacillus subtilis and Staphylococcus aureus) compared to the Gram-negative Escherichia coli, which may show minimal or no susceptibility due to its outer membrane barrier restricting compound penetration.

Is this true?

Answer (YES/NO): NO